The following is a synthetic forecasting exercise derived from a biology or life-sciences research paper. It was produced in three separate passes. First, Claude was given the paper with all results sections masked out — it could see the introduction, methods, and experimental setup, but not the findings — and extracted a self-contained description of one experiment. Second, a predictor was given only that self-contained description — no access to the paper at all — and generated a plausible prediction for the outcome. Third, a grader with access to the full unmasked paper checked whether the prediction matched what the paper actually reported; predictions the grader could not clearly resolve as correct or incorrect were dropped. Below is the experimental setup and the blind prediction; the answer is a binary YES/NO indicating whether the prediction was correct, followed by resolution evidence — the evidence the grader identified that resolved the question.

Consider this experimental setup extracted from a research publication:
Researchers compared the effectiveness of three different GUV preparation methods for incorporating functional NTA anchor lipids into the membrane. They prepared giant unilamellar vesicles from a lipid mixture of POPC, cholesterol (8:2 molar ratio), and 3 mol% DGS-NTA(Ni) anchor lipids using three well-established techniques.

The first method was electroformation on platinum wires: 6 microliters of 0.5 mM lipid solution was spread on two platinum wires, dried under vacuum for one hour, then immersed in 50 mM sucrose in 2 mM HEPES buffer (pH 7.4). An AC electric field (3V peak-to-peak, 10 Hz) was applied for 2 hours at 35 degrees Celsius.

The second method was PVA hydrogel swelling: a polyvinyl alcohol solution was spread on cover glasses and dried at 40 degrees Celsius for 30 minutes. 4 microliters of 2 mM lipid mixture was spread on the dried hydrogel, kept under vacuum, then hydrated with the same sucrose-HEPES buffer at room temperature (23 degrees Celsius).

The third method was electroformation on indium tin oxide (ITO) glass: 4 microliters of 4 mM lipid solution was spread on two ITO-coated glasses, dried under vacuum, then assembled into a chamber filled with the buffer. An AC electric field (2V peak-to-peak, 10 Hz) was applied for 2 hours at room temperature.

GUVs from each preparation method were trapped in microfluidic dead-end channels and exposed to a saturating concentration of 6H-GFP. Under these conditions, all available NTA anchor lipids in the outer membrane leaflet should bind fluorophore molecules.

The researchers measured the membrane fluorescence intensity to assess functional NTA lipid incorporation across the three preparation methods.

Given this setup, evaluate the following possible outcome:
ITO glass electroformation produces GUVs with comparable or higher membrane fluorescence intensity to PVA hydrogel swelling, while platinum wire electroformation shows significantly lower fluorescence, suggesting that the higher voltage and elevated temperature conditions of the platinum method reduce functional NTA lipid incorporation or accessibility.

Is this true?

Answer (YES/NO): NO